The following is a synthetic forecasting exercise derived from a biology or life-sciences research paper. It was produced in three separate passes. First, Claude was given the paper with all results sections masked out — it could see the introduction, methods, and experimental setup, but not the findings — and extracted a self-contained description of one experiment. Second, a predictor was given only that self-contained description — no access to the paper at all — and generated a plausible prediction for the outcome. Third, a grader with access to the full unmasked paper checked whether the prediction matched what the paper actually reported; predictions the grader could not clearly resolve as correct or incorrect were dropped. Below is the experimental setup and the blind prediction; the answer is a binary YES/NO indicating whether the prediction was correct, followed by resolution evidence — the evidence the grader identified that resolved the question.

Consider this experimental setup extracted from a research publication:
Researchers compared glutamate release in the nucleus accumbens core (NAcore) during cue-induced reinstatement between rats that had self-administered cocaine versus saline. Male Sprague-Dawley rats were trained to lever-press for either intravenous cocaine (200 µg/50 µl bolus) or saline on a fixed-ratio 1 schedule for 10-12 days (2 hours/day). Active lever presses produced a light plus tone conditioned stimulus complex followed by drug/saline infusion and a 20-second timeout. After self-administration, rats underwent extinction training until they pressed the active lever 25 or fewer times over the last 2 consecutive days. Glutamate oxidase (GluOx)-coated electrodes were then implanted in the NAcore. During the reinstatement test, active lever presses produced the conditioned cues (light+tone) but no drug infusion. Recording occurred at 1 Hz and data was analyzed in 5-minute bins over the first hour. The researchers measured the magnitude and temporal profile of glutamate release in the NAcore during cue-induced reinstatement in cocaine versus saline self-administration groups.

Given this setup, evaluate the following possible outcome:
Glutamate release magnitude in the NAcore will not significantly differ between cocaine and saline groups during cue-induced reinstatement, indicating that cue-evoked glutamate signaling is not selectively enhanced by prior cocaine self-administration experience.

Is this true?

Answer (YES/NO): NO